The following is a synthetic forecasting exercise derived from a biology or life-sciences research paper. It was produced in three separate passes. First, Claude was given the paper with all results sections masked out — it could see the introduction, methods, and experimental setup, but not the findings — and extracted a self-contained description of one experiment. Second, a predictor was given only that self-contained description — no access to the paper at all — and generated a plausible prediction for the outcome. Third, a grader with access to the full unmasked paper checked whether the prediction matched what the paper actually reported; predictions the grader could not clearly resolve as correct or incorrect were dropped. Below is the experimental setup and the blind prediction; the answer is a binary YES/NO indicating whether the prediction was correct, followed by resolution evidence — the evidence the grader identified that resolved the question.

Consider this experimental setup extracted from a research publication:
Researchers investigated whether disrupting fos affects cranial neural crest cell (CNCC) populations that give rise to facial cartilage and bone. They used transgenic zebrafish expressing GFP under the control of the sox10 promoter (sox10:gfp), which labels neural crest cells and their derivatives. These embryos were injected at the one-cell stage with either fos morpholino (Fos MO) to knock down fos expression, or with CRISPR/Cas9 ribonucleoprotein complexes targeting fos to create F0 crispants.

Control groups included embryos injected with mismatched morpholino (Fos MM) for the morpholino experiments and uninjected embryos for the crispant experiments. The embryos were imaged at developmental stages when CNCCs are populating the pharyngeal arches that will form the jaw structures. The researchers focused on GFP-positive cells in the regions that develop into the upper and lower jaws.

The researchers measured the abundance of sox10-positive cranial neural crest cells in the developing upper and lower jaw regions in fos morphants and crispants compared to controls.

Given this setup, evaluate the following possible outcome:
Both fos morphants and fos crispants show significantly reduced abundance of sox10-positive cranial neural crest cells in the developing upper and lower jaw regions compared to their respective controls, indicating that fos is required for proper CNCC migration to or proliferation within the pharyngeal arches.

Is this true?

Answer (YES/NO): YES